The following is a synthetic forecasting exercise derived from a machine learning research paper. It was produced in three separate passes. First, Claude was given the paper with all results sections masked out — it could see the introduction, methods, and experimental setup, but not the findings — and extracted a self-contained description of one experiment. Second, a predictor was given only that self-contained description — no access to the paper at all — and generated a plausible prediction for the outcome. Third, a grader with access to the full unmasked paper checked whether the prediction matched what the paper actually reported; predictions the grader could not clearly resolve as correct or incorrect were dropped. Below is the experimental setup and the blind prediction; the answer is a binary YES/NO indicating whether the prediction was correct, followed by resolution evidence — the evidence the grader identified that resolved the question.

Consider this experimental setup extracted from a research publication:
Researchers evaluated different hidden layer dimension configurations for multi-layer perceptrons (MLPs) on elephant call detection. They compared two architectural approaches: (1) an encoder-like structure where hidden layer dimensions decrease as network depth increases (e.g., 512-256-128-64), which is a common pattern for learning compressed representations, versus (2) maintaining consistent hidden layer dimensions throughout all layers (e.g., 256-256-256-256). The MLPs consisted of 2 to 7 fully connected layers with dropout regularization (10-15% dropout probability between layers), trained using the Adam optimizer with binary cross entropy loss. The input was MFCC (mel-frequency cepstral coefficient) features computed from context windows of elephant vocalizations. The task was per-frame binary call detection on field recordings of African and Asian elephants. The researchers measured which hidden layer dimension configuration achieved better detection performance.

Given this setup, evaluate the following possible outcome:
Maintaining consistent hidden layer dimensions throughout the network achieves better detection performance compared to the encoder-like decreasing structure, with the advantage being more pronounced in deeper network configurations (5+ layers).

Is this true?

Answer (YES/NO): NO